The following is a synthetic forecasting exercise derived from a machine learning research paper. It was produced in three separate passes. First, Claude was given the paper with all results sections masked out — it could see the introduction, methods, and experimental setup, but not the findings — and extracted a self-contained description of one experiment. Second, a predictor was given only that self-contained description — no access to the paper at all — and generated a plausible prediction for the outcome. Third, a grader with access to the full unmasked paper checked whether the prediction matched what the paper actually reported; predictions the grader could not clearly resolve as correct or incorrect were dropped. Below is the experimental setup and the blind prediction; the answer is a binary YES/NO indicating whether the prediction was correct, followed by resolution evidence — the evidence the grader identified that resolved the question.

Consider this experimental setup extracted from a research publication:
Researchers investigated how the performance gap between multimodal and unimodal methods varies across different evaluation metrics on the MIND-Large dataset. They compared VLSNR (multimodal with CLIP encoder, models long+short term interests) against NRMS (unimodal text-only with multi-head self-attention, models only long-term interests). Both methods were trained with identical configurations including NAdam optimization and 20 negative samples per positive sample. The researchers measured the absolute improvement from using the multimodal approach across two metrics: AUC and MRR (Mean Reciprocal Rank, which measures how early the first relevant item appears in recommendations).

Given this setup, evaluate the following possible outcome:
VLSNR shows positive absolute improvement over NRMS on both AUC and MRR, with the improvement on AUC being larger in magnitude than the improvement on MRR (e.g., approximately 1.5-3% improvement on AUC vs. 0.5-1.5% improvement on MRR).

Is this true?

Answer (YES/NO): NO